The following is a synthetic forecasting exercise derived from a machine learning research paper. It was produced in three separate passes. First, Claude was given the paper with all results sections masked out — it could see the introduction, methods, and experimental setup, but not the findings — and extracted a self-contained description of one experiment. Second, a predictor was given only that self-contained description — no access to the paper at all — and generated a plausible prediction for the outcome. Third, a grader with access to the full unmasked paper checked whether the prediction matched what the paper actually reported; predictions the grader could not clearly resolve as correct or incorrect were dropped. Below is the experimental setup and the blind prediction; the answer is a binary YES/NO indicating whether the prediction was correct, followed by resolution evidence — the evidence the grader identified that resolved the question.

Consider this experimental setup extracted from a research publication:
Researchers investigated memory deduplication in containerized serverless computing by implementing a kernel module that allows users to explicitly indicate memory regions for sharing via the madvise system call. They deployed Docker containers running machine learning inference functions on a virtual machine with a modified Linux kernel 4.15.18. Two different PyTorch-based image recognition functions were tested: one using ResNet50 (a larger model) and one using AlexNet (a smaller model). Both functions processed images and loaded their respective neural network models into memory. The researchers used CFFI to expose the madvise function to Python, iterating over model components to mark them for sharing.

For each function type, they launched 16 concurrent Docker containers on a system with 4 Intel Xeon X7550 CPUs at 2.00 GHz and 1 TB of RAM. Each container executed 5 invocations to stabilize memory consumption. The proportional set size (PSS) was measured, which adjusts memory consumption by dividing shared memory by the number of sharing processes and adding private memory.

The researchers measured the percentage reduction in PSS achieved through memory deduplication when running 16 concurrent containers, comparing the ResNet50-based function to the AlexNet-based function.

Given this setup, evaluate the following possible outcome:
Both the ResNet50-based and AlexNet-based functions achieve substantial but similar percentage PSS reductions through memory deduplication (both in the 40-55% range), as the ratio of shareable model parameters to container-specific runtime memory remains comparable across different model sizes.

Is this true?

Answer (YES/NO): NO